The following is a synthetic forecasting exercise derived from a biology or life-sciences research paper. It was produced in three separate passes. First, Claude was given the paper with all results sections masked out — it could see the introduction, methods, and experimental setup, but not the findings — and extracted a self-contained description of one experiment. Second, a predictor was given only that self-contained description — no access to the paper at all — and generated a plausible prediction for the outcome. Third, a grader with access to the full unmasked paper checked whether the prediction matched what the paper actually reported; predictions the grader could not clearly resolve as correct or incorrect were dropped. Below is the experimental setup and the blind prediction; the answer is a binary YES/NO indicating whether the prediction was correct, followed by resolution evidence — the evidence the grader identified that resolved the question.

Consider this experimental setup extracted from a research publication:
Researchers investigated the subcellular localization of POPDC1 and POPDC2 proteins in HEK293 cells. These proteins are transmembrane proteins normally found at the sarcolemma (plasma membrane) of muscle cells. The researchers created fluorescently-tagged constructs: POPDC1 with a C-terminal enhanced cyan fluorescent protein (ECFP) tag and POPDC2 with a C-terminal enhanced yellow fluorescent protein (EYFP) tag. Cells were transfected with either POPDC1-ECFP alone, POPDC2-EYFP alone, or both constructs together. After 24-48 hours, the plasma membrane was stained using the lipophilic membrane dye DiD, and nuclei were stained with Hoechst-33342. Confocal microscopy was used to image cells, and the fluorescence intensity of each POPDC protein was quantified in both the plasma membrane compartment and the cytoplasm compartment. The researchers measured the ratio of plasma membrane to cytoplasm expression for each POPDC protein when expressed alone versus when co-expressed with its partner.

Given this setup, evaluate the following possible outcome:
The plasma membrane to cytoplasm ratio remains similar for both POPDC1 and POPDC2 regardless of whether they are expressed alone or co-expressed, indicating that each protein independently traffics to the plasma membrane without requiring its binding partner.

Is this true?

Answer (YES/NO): NO